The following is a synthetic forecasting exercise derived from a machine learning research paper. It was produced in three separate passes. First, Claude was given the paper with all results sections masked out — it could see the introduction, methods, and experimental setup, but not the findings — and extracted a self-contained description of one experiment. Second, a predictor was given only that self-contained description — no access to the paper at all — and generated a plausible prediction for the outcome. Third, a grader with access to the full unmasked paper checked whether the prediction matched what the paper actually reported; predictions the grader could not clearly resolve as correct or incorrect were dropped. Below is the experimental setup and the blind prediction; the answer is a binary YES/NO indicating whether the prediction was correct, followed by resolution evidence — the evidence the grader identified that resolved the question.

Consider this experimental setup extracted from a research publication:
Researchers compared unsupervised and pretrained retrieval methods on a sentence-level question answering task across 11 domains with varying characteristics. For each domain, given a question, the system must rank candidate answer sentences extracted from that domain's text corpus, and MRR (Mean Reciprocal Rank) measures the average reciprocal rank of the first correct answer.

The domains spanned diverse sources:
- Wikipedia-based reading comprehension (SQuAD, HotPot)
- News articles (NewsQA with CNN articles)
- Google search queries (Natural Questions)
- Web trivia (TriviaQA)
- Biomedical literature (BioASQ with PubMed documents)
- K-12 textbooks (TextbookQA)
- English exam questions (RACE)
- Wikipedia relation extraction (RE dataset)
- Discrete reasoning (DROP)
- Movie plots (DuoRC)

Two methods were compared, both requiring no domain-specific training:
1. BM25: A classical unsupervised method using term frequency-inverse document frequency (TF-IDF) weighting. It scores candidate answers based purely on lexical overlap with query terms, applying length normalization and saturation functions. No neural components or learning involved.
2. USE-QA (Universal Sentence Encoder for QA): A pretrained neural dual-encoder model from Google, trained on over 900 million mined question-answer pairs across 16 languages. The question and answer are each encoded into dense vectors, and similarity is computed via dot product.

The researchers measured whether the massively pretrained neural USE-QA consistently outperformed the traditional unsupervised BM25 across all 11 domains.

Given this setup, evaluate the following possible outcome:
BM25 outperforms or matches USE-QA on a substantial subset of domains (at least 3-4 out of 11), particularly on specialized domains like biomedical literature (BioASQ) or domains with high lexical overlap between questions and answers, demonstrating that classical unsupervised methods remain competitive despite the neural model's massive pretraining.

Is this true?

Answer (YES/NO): YES